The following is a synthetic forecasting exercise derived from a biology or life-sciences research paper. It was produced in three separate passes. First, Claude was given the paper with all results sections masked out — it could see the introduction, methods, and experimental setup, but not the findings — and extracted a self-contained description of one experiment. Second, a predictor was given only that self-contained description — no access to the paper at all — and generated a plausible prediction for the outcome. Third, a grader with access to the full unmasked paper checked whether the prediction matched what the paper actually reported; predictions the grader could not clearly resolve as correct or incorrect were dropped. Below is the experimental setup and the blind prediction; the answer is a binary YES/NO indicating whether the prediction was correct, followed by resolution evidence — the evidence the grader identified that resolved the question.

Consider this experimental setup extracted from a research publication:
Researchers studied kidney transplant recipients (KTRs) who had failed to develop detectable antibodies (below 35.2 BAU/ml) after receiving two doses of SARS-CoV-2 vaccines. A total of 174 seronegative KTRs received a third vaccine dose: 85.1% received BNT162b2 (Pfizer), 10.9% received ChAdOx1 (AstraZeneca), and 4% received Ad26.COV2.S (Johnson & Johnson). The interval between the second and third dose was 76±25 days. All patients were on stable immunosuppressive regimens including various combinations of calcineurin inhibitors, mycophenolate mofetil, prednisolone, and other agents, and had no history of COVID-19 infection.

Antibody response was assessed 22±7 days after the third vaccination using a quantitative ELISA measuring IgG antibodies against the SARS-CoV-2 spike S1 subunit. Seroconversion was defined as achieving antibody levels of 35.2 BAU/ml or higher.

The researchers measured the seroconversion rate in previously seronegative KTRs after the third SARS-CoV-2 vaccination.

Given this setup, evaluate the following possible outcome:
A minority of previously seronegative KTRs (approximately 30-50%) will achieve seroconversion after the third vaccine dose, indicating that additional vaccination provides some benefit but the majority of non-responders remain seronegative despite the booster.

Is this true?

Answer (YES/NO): YES